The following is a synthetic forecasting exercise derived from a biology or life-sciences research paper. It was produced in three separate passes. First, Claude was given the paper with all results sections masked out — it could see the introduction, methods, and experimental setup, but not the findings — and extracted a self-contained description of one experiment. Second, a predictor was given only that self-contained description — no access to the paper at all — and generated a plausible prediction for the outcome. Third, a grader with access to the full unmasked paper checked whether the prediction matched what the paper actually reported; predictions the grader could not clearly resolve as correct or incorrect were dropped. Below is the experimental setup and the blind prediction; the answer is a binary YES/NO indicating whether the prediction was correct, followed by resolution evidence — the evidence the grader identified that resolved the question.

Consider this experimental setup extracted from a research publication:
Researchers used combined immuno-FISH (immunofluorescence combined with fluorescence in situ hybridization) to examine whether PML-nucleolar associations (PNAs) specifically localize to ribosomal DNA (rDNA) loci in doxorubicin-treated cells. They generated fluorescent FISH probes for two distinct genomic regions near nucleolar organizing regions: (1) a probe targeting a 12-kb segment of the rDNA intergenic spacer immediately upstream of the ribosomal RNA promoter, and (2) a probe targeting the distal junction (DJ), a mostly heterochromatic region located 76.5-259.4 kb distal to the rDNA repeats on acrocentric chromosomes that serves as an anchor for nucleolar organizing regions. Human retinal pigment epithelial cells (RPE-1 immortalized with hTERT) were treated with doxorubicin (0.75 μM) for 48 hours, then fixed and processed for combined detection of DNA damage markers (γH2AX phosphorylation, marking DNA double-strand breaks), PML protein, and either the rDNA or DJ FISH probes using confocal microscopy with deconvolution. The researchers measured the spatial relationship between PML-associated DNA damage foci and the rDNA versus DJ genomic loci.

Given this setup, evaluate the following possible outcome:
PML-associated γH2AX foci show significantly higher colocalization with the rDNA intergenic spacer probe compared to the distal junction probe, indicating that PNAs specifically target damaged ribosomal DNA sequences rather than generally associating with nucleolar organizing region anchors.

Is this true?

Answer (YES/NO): NO